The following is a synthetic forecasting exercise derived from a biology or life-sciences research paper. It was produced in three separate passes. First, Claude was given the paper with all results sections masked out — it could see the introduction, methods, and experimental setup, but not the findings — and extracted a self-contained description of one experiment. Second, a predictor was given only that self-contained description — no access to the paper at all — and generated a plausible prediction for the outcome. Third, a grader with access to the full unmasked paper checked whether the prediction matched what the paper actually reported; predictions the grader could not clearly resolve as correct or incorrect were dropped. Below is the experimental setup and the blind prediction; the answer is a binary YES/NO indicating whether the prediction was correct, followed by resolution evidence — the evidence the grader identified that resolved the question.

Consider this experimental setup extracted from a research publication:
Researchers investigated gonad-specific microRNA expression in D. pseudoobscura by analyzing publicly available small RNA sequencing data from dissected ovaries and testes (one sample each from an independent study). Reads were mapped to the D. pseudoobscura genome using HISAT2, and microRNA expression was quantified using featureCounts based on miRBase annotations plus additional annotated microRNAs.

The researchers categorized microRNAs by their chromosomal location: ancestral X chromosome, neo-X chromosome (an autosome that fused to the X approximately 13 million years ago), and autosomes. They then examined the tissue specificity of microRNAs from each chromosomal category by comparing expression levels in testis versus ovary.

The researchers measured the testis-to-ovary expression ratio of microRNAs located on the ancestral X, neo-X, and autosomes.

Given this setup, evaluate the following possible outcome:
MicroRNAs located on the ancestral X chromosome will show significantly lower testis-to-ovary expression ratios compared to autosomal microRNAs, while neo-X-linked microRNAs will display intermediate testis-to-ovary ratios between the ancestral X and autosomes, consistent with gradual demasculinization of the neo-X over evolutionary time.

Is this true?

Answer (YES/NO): NO